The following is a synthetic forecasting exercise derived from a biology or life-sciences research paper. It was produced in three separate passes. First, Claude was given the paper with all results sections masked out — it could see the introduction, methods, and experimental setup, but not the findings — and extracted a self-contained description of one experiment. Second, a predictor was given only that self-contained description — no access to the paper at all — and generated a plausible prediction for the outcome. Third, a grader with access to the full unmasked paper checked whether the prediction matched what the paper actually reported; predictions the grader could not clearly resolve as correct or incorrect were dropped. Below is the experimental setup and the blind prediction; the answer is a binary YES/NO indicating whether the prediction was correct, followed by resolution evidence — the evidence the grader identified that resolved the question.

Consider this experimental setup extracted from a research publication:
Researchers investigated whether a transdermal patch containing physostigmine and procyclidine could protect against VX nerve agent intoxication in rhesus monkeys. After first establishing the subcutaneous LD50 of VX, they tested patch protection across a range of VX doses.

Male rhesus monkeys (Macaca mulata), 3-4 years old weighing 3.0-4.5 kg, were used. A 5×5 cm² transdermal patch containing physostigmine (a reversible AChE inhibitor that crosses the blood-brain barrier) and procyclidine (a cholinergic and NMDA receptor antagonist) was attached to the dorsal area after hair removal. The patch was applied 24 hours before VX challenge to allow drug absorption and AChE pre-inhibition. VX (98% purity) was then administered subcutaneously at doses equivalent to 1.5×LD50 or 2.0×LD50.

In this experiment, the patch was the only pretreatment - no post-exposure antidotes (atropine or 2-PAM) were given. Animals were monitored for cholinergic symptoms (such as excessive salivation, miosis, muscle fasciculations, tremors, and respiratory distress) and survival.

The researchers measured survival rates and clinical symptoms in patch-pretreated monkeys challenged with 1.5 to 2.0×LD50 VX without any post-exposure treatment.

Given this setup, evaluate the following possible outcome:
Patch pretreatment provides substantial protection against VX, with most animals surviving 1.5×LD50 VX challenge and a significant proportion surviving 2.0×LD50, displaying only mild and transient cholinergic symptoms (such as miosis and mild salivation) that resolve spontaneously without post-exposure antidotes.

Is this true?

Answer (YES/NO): NO